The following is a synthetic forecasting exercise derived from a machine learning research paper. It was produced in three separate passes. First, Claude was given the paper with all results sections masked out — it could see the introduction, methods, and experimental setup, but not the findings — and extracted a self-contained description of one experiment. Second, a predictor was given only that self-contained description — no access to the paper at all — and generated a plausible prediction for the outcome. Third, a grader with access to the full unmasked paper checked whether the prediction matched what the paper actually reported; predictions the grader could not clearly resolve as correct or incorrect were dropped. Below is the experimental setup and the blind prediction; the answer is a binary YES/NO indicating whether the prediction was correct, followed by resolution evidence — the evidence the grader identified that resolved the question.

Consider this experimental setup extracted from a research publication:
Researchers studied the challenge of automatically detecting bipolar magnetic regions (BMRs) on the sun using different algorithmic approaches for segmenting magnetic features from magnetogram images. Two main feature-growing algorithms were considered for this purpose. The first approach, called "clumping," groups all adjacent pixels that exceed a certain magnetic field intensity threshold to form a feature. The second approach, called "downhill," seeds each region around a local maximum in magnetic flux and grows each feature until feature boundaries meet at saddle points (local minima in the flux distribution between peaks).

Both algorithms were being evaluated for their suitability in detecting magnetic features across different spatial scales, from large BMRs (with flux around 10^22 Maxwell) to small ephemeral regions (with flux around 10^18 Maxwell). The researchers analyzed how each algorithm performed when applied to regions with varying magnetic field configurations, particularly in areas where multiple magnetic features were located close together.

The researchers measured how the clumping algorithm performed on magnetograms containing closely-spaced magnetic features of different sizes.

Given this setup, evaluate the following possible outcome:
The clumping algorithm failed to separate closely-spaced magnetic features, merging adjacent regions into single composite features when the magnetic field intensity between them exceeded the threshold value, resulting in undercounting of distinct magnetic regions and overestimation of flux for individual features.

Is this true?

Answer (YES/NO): NO